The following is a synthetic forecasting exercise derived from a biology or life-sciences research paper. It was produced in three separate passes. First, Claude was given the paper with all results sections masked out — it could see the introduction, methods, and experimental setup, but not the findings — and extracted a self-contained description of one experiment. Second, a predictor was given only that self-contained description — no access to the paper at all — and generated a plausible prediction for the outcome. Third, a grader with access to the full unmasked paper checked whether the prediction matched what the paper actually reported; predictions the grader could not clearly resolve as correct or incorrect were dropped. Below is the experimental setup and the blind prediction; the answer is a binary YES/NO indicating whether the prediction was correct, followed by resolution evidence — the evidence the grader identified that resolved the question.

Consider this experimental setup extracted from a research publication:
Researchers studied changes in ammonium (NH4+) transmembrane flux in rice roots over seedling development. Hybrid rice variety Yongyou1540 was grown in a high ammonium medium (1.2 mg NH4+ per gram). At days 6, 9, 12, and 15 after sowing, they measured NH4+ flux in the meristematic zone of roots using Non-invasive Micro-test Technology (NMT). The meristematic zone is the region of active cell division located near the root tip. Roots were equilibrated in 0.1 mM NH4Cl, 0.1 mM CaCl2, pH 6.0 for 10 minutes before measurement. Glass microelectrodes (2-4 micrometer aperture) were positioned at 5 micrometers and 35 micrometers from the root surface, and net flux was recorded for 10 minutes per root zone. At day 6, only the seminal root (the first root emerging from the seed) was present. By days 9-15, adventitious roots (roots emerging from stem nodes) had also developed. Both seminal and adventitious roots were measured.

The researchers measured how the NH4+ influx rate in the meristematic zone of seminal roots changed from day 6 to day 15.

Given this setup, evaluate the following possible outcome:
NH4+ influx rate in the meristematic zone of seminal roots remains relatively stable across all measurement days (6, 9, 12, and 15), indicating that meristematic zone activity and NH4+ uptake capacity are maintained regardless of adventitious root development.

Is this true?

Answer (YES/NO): NO